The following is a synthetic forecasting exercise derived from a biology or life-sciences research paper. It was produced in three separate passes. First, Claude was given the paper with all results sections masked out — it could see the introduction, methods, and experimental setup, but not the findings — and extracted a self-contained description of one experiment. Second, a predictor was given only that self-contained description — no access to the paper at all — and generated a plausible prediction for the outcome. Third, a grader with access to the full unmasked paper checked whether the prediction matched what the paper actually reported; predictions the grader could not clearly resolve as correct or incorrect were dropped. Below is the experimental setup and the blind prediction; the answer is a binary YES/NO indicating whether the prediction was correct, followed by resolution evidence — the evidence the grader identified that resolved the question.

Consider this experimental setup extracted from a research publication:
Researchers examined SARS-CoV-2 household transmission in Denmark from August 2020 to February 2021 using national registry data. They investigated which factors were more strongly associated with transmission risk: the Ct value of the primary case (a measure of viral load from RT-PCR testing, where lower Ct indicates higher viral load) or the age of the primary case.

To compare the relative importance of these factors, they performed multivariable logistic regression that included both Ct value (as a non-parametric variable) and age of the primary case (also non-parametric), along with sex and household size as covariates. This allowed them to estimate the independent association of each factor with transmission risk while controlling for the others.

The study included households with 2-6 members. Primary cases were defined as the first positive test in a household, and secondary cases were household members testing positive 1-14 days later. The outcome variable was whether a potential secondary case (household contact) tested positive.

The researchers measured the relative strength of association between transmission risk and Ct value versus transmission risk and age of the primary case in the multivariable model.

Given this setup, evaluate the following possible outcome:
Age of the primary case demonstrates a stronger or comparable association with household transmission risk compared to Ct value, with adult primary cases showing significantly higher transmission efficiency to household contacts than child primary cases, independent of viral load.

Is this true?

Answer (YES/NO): NO